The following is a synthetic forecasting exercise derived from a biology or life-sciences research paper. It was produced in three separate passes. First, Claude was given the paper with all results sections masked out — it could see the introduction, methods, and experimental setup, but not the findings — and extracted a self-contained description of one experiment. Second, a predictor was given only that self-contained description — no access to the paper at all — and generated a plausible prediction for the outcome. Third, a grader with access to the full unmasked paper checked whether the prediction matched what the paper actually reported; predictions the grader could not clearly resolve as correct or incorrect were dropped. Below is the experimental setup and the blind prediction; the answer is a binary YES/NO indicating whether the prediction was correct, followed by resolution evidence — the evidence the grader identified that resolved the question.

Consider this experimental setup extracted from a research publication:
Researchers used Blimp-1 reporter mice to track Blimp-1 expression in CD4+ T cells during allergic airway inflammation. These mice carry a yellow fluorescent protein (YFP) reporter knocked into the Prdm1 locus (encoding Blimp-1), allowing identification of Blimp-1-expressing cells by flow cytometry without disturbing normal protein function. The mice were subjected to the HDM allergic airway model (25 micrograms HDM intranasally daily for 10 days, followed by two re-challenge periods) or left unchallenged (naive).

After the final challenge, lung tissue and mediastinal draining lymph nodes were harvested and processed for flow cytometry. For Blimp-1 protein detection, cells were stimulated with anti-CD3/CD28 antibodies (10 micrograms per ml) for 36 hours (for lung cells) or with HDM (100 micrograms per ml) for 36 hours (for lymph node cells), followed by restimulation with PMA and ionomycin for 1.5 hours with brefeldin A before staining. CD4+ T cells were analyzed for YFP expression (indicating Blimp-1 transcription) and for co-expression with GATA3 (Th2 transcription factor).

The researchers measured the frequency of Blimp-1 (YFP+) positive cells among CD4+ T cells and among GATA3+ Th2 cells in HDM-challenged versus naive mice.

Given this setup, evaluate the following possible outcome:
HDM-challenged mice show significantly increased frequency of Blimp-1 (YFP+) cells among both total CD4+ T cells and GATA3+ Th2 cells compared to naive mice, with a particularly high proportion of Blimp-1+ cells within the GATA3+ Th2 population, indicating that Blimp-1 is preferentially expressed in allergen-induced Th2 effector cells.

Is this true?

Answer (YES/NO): YES